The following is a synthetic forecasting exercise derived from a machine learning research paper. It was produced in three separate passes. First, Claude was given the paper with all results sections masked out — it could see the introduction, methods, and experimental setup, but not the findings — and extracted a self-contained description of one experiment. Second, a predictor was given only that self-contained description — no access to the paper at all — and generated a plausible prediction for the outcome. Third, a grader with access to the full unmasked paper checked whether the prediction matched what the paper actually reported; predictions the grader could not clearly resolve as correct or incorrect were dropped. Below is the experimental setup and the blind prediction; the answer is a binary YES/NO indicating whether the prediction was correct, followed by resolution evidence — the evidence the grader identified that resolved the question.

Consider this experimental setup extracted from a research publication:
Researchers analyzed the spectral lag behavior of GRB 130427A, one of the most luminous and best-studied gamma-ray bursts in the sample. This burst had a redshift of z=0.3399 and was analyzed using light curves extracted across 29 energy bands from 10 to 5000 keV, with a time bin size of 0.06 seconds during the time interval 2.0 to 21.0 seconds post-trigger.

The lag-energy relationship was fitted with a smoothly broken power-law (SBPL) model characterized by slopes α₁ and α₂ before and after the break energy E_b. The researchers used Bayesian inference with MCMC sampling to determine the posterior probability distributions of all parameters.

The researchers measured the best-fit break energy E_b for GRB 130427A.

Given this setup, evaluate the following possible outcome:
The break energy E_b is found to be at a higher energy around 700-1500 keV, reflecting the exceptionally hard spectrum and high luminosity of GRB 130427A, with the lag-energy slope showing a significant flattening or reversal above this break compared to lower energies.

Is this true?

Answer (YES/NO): NO